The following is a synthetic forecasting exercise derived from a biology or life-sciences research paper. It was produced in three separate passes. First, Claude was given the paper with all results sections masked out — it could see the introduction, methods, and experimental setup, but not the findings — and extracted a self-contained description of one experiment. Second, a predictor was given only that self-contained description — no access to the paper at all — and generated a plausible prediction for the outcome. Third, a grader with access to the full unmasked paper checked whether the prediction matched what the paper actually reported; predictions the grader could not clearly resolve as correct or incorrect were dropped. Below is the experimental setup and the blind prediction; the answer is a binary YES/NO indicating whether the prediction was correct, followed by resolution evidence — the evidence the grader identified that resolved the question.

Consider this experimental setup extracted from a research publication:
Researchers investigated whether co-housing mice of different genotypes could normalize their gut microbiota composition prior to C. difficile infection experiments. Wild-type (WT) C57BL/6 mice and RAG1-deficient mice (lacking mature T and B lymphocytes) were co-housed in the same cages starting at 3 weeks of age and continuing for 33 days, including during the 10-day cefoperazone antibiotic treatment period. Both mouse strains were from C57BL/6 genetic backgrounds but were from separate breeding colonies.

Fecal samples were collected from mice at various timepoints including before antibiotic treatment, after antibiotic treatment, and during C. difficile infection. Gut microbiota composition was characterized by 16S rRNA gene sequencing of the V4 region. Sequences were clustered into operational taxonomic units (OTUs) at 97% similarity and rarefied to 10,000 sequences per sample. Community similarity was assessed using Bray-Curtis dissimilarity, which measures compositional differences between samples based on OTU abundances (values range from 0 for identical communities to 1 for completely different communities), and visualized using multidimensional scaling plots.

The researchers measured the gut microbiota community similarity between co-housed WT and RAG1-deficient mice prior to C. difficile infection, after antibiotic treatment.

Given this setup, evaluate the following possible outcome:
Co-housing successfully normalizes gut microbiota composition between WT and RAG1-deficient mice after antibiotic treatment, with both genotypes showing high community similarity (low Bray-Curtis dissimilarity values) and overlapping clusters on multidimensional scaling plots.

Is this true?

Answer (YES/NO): NO